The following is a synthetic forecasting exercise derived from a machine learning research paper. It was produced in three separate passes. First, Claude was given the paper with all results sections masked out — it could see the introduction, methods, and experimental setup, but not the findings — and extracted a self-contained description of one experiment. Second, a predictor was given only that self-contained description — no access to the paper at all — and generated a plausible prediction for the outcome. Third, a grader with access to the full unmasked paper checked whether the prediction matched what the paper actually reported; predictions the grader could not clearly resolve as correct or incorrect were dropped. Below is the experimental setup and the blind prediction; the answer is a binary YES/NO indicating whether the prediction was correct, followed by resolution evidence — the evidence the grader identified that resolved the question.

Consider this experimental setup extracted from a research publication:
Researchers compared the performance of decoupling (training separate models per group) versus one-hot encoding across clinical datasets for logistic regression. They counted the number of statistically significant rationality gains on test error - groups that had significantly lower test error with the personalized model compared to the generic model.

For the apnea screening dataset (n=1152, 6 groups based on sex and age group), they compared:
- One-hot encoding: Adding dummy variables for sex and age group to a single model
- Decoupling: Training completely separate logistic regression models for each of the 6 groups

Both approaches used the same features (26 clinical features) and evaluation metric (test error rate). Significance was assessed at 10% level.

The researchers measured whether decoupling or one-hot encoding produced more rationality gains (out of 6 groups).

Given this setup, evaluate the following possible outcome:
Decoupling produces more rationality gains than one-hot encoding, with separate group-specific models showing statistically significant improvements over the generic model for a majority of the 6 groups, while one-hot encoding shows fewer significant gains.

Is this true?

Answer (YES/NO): YES